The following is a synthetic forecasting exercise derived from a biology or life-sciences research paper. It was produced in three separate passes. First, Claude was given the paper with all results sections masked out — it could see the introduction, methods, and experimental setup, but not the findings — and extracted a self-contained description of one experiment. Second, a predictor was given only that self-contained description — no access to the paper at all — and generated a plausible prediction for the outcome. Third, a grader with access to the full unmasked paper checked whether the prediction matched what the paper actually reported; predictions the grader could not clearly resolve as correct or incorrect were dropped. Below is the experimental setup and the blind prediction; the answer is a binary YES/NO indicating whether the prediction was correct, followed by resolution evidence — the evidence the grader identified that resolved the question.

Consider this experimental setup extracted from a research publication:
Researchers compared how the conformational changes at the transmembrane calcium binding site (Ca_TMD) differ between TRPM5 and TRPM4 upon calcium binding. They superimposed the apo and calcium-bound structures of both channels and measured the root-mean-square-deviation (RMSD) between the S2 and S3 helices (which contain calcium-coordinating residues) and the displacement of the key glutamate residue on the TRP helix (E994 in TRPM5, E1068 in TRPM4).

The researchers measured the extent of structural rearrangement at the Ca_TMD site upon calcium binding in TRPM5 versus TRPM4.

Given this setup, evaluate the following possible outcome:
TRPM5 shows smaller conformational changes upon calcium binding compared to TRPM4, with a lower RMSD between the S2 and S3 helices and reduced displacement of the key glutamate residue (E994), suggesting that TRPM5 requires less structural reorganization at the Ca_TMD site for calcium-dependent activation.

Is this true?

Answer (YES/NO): NO